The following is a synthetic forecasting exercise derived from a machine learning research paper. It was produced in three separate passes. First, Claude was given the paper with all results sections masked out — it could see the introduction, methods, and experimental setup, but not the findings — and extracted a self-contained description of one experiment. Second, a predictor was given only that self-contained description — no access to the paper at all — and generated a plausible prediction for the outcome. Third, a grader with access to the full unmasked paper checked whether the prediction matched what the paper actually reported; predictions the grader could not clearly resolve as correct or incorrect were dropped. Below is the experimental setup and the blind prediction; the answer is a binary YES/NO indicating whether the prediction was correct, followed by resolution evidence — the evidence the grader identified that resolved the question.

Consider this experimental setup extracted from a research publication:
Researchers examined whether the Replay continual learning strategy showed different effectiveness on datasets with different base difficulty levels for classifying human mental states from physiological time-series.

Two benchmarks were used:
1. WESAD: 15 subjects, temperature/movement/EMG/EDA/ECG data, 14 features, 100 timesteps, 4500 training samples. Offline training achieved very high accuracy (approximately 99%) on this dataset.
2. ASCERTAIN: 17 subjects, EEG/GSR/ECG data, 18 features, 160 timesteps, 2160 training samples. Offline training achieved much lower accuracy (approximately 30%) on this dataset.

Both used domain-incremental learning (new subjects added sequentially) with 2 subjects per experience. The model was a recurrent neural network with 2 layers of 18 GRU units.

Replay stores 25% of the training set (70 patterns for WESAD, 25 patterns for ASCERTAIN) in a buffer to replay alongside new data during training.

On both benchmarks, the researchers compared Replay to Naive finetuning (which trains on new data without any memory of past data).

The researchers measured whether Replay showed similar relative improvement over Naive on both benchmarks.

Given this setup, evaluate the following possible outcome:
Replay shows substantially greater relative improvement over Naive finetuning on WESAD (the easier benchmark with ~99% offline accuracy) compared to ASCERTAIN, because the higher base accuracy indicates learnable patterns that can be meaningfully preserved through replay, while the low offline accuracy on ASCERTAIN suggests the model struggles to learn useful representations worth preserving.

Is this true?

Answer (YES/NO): YES